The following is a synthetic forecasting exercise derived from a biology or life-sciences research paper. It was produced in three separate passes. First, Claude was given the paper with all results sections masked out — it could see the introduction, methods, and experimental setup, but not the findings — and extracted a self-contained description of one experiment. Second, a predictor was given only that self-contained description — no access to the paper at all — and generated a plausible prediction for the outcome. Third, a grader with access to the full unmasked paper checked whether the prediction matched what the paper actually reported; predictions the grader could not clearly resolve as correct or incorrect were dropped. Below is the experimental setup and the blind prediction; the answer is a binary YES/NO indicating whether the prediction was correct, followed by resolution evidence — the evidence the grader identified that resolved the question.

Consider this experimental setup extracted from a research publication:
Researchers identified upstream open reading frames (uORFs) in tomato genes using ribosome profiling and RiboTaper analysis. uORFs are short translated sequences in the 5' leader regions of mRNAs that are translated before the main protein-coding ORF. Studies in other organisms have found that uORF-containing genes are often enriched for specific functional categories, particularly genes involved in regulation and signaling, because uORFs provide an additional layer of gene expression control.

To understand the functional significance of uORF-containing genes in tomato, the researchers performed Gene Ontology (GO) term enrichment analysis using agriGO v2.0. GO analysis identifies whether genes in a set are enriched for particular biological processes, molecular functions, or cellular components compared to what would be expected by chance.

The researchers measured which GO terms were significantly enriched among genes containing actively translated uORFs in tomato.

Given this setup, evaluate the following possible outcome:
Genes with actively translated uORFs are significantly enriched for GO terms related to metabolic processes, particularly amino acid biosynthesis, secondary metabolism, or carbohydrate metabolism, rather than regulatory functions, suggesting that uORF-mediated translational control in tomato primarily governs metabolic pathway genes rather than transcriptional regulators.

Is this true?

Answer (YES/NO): NO